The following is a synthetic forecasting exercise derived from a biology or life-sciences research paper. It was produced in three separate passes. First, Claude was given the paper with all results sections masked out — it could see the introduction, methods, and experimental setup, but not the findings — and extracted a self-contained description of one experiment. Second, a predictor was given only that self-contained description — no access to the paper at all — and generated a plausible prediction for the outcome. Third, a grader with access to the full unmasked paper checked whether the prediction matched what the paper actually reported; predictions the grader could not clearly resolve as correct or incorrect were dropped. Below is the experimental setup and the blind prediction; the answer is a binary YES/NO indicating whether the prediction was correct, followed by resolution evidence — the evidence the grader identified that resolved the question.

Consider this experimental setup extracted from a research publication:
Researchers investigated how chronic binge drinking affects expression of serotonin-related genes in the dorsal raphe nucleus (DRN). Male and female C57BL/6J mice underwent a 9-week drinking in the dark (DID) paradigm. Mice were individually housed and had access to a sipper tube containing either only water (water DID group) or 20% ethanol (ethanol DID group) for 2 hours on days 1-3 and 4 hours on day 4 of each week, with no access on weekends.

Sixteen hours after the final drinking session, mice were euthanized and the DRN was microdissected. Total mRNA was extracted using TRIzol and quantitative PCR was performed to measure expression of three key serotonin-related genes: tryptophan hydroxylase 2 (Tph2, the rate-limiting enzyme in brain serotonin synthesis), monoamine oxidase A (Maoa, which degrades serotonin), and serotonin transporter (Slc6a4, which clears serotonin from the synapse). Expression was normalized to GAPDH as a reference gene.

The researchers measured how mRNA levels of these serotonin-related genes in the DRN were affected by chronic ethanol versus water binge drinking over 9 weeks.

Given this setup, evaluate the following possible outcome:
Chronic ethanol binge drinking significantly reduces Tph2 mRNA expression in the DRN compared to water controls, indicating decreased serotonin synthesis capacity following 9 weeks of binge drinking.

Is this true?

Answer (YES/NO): NO